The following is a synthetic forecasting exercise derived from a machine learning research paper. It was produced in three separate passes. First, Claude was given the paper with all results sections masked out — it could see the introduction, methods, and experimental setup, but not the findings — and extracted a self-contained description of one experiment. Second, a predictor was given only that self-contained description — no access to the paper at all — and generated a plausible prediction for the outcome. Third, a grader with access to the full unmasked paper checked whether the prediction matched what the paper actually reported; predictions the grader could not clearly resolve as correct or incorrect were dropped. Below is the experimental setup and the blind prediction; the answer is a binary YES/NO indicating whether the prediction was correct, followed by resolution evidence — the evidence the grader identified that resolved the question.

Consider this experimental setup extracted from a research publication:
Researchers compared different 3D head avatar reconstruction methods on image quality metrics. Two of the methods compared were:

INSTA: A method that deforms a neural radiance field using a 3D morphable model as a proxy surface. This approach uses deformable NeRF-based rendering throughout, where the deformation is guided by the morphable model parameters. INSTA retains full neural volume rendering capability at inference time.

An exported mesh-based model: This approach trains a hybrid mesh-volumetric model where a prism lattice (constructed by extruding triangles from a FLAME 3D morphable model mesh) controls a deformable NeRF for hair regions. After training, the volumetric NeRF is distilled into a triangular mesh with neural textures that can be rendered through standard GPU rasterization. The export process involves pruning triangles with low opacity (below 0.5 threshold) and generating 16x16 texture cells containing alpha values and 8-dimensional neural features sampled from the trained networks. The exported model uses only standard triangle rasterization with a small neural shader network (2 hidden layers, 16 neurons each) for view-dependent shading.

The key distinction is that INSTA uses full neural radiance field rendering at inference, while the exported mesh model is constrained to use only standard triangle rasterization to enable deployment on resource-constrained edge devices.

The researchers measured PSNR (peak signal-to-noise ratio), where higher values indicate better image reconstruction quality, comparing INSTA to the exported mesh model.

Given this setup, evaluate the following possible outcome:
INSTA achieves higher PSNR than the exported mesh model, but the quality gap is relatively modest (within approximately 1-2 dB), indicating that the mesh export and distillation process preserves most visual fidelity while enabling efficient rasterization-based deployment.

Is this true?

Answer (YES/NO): NO